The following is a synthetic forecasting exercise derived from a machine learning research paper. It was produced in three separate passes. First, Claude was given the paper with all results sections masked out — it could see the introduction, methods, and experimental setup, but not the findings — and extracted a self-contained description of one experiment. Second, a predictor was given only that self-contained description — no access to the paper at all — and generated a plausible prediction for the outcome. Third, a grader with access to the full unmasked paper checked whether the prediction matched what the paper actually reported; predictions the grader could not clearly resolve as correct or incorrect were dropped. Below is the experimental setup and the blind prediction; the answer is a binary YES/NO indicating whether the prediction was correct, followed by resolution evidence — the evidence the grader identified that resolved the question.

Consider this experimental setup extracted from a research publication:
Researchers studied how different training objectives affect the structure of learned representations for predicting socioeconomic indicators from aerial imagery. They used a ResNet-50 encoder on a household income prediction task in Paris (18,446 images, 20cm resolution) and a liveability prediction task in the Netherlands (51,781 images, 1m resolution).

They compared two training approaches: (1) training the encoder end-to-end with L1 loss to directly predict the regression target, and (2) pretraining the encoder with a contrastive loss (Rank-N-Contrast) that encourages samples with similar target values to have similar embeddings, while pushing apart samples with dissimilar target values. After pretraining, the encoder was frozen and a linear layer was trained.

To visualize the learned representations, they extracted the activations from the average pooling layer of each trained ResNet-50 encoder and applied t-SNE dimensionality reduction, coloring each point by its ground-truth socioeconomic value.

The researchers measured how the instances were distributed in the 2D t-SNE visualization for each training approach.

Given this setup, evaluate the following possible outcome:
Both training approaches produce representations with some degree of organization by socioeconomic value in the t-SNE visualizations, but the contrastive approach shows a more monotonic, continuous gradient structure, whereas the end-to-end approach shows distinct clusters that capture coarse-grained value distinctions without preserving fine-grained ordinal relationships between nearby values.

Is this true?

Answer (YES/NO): YES